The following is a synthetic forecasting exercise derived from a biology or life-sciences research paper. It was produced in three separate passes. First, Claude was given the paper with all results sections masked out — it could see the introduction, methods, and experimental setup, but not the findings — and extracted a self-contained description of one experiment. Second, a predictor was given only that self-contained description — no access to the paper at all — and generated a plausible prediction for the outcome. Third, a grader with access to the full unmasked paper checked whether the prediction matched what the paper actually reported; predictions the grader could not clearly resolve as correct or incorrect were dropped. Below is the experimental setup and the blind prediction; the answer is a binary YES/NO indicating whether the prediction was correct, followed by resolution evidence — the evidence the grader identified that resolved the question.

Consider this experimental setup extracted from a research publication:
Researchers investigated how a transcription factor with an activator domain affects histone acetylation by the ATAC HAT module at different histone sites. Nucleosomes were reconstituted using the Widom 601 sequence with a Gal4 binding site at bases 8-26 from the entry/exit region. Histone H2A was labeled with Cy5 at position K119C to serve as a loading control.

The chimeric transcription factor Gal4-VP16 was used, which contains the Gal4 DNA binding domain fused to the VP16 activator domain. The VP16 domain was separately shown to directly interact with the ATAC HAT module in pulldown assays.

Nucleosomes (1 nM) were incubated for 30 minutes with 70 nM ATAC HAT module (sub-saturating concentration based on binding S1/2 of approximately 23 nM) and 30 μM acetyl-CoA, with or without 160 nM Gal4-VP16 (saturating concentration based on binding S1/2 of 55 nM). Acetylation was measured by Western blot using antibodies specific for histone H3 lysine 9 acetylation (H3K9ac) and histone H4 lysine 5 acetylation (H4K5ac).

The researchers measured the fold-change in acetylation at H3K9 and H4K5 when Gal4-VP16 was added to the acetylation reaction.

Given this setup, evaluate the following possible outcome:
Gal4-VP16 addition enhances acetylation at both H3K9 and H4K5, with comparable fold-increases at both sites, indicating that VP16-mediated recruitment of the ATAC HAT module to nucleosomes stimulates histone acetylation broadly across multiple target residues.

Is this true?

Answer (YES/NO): YES